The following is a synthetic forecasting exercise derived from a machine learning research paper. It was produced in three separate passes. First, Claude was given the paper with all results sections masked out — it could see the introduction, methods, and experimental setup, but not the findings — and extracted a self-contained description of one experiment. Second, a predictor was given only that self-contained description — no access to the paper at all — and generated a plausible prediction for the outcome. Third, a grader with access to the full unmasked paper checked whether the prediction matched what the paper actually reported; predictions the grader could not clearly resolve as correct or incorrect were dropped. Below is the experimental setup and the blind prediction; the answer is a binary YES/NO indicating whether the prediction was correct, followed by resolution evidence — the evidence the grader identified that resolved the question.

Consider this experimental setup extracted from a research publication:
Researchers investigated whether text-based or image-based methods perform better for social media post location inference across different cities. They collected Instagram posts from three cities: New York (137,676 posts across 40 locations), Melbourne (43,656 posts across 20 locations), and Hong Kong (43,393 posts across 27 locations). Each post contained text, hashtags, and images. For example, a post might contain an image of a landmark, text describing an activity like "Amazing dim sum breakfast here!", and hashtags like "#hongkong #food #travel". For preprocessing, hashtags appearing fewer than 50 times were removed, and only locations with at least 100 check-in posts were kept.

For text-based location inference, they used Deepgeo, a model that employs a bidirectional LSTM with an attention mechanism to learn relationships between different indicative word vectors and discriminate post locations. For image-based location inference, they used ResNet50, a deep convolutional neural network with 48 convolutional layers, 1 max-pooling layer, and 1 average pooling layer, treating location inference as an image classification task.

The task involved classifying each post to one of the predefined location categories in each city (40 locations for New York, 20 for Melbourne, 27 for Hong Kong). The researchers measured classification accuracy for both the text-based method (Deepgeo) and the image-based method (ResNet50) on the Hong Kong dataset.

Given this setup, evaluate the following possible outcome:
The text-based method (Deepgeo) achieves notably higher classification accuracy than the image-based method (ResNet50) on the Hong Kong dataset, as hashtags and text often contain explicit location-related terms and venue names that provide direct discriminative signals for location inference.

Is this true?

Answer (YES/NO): NO